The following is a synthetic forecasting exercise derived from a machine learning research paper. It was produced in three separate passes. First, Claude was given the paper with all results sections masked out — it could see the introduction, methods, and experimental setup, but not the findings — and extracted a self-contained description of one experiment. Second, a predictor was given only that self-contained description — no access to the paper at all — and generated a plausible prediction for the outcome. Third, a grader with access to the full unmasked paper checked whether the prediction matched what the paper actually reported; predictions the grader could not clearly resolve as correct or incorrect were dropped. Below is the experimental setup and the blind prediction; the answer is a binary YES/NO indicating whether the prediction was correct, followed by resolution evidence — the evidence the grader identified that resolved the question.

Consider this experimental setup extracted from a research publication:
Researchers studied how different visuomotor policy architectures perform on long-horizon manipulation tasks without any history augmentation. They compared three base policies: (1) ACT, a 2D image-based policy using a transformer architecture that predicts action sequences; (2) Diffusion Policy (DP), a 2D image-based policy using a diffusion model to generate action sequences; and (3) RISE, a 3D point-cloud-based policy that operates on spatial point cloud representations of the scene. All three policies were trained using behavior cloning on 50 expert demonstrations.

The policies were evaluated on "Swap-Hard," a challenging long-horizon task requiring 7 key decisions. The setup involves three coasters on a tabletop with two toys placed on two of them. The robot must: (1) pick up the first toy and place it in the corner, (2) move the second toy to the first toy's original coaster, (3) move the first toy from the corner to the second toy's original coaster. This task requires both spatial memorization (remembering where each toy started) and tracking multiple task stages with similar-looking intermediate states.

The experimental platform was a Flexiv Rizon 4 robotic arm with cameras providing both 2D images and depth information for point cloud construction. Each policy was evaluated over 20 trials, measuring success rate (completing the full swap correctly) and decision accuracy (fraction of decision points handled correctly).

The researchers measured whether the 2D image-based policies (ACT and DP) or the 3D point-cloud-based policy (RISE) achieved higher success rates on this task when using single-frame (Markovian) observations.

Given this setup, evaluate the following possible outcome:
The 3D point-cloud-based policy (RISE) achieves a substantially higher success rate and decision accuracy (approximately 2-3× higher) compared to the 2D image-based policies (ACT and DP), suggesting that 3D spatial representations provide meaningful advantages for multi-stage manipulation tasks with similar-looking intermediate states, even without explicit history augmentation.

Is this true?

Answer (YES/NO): NO